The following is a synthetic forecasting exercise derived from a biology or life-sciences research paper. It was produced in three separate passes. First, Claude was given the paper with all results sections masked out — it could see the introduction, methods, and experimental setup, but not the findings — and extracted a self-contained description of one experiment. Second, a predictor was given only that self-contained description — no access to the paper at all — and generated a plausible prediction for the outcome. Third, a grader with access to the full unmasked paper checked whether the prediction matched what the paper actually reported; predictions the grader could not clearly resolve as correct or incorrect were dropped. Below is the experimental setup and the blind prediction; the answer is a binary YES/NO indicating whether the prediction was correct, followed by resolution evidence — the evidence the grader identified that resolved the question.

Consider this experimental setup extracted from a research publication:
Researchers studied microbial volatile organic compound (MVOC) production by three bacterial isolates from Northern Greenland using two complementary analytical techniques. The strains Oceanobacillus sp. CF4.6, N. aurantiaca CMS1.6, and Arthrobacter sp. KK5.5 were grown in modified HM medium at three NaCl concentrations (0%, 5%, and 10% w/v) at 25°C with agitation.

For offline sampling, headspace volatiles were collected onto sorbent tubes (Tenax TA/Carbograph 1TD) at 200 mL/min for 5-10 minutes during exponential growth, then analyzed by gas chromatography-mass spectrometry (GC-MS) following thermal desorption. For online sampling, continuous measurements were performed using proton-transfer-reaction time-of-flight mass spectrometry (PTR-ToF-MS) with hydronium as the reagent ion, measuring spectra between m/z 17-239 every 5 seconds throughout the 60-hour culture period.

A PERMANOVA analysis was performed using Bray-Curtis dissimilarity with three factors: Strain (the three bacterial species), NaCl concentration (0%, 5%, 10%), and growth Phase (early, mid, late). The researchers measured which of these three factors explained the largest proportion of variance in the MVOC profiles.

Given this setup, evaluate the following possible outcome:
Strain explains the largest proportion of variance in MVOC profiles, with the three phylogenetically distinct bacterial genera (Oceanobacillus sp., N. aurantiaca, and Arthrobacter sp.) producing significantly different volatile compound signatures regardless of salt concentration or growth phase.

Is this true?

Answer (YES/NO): NO